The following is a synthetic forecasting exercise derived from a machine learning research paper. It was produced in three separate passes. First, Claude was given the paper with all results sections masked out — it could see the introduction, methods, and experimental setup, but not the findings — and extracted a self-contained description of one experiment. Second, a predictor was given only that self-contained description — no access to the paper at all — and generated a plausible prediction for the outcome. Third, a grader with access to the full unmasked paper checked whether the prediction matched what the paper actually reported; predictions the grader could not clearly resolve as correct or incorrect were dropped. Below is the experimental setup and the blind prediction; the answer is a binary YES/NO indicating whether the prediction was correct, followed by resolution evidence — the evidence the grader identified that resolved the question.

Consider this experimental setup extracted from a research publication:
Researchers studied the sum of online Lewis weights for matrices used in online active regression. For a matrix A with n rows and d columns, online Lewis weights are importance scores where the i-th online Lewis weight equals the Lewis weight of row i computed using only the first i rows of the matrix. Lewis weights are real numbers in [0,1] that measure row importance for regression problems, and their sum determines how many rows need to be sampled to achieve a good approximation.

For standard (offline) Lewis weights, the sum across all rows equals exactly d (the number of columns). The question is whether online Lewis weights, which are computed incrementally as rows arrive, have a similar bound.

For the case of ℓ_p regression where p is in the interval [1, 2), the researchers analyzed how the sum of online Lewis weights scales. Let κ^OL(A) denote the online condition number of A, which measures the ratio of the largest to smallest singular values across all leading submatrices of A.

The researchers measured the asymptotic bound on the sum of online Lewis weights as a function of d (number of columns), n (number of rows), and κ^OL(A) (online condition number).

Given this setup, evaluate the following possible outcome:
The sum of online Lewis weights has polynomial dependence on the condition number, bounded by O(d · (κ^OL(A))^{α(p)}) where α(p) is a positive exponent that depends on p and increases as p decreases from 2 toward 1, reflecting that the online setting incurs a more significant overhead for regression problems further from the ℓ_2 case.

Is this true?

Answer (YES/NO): NO